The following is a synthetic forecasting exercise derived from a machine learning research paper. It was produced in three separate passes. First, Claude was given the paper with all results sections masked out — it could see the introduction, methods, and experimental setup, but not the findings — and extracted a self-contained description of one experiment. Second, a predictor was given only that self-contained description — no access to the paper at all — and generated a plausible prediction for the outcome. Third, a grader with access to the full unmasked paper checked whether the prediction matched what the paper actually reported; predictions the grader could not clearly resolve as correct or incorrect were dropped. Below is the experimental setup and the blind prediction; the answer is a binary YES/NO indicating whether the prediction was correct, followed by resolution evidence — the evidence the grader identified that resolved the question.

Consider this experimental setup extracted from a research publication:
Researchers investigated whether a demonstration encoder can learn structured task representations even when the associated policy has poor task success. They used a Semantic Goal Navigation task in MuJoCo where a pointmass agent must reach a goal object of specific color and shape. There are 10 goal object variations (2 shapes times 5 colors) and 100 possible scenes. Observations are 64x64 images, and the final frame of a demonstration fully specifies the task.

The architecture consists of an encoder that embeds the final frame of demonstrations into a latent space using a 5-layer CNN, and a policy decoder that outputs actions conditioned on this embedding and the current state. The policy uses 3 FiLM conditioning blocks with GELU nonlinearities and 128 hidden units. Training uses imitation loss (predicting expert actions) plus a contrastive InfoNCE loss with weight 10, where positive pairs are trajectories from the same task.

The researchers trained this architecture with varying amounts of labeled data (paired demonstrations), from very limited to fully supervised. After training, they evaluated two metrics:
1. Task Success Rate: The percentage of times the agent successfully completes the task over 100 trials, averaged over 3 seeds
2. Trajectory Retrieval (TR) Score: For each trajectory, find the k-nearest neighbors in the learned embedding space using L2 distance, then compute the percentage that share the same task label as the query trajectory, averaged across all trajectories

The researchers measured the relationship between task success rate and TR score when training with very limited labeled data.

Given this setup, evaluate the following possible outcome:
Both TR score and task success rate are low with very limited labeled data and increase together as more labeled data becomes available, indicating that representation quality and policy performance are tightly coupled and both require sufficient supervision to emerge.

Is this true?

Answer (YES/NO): NO